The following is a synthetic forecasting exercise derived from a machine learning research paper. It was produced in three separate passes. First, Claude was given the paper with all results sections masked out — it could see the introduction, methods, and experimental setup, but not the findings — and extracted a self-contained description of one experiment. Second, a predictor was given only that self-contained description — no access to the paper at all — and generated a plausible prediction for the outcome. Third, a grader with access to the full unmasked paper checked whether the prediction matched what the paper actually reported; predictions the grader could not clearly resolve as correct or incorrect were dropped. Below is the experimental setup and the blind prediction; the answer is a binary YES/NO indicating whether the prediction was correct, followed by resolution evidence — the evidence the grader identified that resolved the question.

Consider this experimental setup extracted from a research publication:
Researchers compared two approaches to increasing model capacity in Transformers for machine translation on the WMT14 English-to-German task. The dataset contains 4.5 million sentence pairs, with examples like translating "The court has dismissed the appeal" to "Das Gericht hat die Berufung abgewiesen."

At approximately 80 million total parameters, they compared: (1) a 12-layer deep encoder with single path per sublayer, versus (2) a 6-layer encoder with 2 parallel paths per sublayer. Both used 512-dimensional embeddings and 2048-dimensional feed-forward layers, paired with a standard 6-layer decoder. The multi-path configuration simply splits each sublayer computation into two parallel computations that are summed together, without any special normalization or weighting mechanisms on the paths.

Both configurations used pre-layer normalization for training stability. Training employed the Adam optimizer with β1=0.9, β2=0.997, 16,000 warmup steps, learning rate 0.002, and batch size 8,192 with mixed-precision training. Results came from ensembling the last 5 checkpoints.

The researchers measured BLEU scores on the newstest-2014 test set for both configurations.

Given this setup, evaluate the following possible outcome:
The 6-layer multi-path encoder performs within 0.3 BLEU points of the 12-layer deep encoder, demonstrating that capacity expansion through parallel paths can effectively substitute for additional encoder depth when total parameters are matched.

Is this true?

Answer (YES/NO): NO